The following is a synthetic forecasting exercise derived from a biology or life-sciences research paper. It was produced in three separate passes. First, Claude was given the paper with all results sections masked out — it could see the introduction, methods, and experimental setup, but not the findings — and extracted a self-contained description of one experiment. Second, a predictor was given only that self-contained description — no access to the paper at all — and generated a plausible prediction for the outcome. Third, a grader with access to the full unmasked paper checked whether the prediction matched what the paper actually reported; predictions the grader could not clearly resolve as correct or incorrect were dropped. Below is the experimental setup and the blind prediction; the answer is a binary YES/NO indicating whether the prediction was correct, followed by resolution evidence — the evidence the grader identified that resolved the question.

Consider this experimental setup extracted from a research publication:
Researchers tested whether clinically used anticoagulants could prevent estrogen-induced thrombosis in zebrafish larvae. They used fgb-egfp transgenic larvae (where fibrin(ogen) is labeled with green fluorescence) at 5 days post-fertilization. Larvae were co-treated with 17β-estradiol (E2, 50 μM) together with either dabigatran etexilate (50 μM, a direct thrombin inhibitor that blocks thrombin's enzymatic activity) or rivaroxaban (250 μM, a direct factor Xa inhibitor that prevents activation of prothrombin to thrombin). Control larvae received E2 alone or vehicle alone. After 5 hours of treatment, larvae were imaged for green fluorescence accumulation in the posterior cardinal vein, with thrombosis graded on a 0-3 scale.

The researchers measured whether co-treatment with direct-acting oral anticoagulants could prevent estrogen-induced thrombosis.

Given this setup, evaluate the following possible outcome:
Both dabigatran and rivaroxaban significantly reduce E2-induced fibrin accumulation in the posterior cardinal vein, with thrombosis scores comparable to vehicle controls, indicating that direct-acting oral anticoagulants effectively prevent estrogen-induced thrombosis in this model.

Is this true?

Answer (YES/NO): NO